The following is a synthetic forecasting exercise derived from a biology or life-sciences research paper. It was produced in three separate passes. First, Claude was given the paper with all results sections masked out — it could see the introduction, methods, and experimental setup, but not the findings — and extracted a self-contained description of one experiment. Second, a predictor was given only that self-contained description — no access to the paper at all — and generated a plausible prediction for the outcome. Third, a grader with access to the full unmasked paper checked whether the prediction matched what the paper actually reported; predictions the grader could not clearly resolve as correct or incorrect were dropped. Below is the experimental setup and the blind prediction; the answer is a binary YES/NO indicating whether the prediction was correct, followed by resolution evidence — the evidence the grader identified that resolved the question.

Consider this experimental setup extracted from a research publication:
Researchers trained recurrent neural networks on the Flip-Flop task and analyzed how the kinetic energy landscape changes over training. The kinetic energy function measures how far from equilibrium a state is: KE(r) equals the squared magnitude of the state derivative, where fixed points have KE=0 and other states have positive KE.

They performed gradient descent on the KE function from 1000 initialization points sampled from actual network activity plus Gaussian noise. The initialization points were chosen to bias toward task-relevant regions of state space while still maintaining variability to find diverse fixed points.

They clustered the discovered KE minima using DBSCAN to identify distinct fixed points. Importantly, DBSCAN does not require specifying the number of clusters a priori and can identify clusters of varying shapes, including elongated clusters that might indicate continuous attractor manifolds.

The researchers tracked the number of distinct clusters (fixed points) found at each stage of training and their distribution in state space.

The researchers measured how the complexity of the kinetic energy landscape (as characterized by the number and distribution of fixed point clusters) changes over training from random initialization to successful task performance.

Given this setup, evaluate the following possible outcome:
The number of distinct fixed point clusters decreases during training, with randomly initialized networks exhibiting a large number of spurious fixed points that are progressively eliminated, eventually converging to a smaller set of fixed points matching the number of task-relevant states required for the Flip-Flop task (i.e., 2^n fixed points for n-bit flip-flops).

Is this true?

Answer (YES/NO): NO